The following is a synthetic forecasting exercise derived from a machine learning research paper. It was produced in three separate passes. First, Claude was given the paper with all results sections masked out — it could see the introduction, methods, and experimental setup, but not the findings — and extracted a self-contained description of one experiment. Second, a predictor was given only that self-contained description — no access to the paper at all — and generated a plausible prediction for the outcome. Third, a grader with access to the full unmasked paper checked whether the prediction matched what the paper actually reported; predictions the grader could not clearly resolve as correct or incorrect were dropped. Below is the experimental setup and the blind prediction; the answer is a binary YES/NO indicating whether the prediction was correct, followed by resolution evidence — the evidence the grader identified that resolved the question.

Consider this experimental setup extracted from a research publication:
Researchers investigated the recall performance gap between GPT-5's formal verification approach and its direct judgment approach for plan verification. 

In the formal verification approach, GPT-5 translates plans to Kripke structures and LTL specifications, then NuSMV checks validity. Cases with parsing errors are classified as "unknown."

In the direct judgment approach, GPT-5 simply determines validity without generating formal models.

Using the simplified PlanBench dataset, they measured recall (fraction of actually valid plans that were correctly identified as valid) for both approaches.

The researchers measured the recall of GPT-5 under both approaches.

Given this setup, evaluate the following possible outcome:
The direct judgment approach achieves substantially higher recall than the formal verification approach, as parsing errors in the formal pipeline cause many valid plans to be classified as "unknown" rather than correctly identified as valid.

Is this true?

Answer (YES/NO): YES